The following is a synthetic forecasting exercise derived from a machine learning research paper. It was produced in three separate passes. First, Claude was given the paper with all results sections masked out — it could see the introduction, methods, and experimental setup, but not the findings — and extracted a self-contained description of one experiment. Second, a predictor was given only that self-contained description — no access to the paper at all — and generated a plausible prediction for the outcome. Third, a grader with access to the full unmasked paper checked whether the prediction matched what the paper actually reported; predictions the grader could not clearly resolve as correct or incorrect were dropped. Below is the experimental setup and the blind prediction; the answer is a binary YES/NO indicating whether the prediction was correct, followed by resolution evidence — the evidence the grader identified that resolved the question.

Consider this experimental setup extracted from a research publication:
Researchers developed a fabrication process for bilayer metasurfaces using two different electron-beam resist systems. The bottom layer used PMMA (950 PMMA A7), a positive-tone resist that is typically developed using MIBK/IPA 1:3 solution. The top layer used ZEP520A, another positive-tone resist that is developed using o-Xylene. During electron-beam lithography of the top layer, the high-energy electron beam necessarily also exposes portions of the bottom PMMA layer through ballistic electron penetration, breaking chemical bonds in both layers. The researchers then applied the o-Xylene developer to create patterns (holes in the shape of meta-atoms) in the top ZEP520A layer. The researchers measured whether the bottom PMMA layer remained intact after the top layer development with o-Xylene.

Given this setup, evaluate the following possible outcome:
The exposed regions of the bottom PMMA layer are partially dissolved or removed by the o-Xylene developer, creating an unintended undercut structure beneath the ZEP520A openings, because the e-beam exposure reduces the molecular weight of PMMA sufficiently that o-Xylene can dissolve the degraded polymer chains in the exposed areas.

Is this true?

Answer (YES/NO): NO